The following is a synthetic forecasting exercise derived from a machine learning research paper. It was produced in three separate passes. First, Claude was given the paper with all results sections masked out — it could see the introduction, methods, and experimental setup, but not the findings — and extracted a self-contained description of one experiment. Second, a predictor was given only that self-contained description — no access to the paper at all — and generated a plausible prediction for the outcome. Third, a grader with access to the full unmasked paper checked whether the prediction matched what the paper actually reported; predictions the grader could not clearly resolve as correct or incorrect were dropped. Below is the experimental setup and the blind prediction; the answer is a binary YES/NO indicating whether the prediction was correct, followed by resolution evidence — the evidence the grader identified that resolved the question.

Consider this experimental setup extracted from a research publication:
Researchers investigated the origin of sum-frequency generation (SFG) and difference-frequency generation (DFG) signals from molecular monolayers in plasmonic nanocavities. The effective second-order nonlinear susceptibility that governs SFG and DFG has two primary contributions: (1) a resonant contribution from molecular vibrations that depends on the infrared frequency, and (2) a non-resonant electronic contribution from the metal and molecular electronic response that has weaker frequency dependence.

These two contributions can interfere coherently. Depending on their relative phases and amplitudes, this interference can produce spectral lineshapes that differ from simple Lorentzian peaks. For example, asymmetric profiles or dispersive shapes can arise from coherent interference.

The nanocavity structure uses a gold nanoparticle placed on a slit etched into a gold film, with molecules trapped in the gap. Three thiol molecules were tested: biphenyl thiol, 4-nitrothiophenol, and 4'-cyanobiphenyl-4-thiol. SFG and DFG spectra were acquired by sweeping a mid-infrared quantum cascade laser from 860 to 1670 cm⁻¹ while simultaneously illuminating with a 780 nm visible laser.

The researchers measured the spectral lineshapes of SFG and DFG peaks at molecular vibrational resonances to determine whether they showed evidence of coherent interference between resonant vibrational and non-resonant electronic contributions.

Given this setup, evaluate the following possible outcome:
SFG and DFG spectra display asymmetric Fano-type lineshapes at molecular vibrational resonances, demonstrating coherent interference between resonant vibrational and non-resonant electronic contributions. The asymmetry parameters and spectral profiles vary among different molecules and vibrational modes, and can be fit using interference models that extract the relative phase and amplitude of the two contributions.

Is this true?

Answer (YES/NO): YES